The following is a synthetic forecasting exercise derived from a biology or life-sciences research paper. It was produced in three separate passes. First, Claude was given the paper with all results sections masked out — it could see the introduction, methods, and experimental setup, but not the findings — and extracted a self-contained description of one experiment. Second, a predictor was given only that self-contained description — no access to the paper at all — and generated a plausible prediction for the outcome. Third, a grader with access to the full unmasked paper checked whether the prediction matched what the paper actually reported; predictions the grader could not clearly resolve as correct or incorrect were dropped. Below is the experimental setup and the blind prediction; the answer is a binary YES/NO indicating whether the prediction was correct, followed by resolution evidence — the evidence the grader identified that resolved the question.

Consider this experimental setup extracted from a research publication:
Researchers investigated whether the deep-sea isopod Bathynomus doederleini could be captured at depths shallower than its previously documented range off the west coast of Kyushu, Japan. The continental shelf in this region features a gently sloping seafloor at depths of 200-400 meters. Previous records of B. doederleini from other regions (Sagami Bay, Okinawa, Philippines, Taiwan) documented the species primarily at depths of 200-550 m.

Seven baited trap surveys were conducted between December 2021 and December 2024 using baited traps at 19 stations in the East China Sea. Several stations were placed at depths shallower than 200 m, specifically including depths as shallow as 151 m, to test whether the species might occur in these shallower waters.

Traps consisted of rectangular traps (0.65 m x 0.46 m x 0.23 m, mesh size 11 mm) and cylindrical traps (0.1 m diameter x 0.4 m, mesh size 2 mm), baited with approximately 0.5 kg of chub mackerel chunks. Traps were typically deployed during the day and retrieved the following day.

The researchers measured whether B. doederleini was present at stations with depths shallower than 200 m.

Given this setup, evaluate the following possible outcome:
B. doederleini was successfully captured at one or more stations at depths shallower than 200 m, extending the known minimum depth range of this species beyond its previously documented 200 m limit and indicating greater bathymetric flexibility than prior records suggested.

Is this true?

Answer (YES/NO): NO